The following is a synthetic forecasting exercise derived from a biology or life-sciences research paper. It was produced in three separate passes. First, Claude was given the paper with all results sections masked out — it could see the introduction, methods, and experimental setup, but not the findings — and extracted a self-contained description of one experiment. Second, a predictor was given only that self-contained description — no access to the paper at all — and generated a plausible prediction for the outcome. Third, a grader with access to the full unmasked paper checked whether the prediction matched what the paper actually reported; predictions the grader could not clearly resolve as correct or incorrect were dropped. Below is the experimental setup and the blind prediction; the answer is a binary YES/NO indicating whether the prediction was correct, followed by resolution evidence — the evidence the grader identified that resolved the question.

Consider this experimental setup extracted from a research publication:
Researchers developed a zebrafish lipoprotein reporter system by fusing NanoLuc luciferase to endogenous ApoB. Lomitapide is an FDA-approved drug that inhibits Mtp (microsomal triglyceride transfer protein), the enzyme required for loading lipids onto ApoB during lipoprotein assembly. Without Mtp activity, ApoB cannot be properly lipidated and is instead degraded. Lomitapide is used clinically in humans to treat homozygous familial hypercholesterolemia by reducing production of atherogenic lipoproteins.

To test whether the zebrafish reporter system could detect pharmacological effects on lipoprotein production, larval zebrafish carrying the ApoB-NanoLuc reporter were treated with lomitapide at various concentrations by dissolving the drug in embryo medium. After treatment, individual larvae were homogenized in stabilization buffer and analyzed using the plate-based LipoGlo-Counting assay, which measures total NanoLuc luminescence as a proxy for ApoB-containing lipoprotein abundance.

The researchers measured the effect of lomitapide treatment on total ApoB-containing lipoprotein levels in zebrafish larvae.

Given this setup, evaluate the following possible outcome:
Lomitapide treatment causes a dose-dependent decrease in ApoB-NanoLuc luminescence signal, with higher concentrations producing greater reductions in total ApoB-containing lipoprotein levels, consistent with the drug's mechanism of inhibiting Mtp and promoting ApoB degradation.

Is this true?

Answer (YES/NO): NO